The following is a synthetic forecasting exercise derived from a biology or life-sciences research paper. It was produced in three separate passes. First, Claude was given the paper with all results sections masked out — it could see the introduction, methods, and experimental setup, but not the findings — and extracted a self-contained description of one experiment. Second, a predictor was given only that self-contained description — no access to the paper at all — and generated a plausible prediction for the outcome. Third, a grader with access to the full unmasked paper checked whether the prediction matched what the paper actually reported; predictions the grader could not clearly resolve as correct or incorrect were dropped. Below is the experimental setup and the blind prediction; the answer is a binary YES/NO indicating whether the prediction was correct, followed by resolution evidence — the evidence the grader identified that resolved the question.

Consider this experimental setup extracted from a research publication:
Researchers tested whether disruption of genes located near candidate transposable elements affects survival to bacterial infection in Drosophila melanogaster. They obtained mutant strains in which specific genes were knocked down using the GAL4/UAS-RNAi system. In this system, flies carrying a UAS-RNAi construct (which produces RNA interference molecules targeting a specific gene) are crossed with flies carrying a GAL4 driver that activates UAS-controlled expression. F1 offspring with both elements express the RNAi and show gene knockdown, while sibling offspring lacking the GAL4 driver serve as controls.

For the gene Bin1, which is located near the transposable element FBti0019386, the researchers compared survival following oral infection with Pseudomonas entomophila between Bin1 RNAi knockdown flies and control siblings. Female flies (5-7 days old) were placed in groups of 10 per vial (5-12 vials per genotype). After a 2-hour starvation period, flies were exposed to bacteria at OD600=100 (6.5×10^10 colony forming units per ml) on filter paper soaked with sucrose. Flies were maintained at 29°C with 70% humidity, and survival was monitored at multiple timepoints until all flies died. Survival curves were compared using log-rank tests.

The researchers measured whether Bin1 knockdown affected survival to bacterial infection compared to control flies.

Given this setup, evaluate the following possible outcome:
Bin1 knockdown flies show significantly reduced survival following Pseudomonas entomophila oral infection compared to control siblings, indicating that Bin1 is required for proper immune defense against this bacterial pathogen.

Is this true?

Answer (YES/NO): NO